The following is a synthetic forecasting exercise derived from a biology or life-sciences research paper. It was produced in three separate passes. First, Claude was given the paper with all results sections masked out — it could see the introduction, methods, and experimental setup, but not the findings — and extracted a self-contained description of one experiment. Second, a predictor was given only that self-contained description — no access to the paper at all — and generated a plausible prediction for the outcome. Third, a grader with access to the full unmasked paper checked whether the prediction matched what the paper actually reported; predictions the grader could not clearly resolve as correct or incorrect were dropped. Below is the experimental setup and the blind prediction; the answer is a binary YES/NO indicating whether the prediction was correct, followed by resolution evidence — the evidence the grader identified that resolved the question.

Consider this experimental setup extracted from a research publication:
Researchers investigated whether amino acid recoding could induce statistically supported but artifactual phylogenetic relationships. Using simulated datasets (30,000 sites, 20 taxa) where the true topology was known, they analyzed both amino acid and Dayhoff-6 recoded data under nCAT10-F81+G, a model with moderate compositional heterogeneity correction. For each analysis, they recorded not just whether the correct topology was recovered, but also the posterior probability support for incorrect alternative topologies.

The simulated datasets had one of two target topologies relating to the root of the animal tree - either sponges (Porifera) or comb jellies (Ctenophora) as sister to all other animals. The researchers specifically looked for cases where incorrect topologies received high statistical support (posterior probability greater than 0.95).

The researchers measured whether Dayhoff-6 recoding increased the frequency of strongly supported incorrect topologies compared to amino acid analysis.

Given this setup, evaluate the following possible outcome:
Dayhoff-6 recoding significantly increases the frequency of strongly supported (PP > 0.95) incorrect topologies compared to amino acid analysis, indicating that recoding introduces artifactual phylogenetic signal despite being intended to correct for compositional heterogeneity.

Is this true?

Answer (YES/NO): NO